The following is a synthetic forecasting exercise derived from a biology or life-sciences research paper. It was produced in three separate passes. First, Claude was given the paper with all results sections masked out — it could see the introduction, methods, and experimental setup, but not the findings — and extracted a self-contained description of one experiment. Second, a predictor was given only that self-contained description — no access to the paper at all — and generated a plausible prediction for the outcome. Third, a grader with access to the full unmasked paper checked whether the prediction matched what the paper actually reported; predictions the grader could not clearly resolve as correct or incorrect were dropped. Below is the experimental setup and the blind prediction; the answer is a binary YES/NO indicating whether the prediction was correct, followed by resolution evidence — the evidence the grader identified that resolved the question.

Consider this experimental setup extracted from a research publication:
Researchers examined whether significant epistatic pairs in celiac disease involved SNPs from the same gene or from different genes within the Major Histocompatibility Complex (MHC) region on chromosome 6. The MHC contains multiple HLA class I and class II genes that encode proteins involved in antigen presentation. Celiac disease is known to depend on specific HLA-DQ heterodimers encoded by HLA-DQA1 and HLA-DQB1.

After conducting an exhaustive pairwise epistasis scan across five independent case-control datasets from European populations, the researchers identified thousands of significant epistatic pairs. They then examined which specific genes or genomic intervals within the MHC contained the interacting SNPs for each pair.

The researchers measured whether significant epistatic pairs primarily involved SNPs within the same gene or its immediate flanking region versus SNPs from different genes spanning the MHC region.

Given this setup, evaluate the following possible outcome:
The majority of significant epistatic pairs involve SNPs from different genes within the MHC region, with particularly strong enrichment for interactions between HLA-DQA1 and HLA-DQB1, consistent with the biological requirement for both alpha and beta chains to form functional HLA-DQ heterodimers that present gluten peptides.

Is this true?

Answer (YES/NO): NO